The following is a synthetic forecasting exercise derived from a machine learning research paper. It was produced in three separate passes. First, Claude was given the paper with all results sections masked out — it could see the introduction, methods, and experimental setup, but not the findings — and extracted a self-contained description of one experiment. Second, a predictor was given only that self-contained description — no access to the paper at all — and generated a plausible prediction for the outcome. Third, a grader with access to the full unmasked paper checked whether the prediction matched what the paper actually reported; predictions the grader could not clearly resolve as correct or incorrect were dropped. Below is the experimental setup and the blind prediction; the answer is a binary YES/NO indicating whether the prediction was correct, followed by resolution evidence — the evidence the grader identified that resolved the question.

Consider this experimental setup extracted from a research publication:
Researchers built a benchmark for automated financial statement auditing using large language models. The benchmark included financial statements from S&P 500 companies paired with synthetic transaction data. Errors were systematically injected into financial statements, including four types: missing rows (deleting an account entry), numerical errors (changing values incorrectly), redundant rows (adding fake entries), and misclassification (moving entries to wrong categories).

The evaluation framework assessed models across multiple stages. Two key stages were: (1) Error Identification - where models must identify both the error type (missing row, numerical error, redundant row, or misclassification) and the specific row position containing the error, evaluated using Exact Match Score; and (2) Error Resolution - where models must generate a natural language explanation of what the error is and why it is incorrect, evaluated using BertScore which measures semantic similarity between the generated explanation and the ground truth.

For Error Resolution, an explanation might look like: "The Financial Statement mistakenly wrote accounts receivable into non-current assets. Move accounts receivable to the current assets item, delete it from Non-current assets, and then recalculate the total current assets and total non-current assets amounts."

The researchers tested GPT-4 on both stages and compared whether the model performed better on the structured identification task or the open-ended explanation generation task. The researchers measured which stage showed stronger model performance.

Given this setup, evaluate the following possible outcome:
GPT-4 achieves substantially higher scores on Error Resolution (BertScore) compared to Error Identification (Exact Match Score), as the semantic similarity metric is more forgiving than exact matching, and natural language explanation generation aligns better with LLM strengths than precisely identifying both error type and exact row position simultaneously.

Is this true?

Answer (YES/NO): NO